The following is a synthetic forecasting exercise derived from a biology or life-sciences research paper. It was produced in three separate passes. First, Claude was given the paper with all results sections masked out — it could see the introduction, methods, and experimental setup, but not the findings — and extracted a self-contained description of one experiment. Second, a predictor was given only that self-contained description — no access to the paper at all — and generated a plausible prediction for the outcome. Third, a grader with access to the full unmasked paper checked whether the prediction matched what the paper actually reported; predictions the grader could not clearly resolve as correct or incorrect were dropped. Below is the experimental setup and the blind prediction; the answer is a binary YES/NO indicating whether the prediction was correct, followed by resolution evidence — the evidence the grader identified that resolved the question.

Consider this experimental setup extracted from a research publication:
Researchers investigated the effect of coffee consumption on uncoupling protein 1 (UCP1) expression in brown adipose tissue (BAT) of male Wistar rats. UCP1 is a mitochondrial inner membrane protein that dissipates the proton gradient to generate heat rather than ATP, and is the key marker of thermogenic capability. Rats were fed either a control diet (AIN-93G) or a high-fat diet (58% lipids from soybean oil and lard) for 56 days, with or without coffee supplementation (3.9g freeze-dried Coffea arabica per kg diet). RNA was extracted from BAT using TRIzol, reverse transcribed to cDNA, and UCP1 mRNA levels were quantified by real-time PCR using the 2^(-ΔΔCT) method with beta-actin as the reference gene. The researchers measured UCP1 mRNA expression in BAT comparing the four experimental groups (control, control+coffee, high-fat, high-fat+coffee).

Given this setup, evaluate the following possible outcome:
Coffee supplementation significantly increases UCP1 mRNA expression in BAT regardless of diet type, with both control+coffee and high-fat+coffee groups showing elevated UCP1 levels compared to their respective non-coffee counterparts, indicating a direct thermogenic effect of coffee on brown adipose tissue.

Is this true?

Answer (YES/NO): NO